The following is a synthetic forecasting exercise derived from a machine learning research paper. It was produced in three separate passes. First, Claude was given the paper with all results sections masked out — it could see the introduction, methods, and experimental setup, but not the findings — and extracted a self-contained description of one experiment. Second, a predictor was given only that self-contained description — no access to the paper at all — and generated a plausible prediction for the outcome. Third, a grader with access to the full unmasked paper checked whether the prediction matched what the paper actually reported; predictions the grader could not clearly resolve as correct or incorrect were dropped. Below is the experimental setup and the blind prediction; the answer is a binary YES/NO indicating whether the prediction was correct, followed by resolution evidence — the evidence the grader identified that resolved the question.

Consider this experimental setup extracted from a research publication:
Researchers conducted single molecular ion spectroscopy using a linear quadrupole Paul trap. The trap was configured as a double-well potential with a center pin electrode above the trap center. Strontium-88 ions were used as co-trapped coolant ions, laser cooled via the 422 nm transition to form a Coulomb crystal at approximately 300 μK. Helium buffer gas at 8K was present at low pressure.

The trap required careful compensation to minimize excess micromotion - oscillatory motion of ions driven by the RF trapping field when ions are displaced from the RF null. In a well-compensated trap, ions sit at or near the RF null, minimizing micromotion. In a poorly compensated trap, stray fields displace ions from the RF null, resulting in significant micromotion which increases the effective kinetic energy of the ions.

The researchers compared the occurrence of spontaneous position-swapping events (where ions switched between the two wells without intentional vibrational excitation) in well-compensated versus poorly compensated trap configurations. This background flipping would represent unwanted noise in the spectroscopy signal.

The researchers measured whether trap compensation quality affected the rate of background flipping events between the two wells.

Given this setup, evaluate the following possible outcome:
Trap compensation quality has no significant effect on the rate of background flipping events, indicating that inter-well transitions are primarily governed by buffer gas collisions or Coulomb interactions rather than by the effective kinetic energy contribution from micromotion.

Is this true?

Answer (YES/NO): NO